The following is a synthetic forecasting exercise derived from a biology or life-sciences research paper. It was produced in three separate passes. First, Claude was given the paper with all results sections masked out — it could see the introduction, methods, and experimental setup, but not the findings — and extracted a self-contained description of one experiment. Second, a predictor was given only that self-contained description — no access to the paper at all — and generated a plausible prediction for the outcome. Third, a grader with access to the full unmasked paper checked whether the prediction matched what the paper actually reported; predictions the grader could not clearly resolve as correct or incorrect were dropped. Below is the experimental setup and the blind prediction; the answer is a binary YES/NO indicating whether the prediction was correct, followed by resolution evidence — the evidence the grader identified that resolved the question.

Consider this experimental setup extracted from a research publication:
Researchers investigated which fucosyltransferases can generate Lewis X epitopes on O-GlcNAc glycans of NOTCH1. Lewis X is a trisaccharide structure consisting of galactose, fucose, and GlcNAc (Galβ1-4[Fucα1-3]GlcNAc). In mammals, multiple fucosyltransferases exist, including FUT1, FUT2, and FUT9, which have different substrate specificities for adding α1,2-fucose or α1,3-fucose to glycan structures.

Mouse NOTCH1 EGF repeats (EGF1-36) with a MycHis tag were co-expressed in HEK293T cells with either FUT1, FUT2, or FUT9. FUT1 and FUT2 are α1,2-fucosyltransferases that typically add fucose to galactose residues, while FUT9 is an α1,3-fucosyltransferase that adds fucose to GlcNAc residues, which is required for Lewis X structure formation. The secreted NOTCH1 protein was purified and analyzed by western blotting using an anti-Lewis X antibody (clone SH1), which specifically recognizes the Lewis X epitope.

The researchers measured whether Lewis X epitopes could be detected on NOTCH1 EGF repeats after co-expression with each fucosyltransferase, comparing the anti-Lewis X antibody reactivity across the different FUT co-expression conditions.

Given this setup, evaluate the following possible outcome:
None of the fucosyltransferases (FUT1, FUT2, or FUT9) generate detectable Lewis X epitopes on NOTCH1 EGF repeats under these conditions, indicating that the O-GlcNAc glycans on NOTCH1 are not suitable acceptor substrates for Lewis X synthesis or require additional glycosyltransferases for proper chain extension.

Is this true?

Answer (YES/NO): NO